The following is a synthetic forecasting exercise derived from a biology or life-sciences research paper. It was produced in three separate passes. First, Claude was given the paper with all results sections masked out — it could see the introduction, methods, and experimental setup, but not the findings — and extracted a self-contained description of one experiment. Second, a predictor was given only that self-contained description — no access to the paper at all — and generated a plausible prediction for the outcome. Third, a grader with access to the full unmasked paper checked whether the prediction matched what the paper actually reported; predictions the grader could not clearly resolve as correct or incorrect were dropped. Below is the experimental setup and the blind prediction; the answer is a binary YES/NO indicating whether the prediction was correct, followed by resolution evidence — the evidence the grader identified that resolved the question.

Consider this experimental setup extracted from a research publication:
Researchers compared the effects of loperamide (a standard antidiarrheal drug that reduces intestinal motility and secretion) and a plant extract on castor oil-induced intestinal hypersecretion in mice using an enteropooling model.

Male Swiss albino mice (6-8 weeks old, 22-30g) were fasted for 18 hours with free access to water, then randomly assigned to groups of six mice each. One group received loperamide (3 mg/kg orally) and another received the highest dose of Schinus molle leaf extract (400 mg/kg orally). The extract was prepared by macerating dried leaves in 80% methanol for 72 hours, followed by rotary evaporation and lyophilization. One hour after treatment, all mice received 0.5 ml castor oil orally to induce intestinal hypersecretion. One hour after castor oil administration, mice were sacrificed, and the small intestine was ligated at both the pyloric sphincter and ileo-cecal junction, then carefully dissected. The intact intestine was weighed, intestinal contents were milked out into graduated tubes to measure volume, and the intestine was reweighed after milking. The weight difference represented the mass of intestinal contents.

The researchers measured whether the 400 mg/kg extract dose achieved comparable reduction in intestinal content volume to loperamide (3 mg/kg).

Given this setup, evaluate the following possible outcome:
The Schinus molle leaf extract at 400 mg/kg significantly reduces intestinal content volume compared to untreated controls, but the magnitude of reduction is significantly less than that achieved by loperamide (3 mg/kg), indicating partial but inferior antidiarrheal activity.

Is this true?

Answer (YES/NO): NO